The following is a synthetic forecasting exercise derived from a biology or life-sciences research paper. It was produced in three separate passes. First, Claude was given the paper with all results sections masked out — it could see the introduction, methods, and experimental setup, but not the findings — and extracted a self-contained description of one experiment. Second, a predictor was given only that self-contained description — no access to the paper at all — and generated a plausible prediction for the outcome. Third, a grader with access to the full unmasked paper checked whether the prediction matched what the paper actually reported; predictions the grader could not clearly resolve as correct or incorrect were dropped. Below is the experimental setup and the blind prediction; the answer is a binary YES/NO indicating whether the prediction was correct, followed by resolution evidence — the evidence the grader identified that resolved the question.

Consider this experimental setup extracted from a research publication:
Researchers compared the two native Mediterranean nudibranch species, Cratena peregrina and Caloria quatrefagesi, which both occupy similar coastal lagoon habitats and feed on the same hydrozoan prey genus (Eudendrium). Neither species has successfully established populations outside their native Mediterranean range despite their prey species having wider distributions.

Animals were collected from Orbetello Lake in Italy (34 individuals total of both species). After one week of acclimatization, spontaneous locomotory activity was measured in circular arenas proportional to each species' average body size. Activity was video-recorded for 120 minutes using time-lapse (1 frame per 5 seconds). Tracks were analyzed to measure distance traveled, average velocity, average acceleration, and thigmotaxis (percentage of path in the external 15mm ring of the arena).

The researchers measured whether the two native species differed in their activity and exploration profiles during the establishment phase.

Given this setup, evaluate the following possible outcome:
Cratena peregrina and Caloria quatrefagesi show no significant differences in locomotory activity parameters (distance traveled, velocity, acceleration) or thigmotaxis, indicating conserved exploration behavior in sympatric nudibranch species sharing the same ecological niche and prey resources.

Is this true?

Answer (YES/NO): YES